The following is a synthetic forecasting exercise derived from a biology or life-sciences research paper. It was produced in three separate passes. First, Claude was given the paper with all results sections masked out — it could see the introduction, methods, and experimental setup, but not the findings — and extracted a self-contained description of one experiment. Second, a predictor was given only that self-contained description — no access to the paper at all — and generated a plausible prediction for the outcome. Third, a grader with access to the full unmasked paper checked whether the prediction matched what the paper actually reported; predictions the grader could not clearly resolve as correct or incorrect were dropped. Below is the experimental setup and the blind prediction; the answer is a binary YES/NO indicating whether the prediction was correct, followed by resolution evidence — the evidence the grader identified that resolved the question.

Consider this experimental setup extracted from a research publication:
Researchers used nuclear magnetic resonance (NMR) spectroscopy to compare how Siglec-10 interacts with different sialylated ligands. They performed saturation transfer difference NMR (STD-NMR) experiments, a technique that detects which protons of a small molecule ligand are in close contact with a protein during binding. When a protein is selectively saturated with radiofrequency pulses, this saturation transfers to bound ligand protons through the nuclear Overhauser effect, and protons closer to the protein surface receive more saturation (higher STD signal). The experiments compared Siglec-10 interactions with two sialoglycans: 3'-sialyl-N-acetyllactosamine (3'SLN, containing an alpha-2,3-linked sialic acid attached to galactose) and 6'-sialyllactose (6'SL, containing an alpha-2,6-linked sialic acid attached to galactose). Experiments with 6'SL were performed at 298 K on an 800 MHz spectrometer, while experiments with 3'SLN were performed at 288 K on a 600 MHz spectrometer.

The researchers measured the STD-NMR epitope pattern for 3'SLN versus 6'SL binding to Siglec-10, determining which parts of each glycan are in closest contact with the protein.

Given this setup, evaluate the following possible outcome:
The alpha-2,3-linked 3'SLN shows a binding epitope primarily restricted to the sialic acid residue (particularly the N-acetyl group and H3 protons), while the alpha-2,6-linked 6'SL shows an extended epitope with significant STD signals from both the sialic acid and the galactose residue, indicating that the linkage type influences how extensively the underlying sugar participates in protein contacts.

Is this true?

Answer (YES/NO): NO